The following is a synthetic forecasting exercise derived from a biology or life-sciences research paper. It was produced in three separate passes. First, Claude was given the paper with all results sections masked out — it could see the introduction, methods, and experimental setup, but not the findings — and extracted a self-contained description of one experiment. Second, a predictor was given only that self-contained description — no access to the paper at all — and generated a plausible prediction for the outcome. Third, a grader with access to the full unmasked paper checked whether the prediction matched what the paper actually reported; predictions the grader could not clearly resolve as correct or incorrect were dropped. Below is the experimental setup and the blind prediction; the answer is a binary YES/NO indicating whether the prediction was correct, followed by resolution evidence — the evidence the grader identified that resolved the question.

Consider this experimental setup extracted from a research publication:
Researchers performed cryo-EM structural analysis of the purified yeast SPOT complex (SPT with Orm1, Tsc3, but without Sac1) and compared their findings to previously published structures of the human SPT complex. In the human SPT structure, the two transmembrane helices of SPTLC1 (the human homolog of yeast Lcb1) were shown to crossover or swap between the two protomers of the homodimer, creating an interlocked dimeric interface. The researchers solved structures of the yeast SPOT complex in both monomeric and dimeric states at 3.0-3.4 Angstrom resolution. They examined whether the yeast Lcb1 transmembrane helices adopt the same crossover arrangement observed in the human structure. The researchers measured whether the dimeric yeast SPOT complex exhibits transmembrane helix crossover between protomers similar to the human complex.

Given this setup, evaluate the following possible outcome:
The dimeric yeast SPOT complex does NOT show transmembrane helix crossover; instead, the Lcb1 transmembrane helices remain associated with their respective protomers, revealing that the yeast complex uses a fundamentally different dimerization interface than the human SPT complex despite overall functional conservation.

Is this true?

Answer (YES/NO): YES